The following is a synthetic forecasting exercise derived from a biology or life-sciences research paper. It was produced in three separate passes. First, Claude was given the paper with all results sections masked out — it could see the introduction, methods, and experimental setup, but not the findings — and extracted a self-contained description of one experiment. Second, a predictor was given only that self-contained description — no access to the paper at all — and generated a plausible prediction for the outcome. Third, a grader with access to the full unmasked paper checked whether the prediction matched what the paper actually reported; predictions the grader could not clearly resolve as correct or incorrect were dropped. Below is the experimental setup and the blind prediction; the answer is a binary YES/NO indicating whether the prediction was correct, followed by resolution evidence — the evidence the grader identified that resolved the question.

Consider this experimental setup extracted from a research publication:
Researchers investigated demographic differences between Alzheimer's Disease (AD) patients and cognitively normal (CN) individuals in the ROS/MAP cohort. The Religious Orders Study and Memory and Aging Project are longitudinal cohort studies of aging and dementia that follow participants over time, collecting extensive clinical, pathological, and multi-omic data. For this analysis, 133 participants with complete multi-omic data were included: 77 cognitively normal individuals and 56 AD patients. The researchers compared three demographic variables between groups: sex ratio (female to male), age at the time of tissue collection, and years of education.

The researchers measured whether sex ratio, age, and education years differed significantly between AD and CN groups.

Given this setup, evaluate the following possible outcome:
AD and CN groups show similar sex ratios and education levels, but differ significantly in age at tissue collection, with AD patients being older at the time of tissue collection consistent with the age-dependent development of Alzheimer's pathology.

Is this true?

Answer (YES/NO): NO